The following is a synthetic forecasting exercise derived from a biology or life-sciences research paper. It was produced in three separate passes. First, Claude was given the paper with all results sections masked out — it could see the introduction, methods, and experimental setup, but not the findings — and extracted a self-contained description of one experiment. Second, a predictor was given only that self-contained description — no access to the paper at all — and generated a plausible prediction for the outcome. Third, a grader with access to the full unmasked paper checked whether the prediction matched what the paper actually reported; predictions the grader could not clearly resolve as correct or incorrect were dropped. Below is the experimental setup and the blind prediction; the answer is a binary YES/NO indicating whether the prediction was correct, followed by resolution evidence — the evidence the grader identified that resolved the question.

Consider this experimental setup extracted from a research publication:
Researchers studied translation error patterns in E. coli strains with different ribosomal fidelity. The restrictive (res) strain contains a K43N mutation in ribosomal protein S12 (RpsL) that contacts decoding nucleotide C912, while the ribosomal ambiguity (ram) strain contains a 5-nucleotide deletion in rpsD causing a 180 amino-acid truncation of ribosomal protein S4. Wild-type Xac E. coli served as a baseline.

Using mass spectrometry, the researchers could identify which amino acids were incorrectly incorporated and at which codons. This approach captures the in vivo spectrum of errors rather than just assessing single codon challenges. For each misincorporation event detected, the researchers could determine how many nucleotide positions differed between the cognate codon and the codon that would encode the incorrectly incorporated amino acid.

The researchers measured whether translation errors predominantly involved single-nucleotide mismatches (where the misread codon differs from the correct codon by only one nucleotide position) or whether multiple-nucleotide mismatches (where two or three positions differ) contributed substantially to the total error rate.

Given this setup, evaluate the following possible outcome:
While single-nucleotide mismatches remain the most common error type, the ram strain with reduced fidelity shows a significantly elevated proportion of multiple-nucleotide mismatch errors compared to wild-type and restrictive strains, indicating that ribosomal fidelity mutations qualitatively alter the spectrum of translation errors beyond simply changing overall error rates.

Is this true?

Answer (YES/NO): NO